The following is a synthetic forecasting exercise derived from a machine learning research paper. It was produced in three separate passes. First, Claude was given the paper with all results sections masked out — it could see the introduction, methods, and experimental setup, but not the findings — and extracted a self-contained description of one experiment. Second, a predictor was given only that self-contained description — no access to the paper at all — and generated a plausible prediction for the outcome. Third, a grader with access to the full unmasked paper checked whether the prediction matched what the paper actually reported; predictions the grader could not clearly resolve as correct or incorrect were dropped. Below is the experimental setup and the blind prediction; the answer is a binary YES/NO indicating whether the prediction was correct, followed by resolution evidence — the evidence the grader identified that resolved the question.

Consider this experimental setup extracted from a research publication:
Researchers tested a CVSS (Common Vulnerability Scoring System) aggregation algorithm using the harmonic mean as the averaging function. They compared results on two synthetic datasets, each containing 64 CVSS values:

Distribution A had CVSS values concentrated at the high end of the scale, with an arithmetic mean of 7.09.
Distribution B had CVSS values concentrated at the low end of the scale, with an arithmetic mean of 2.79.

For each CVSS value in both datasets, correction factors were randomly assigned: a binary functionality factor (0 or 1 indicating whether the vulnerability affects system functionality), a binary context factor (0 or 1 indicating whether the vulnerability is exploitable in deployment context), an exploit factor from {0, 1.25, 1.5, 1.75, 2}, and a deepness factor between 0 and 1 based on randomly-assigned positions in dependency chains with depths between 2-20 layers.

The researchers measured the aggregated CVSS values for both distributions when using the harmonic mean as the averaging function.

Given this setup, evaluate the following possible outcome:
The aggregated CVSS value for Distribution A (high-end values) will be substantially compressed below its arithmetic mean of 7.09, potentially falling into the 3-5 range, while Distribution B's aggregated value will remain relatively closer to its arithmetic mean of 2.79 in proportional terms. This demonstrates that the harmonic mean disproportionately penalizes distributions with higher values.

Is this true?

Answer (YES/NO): NO